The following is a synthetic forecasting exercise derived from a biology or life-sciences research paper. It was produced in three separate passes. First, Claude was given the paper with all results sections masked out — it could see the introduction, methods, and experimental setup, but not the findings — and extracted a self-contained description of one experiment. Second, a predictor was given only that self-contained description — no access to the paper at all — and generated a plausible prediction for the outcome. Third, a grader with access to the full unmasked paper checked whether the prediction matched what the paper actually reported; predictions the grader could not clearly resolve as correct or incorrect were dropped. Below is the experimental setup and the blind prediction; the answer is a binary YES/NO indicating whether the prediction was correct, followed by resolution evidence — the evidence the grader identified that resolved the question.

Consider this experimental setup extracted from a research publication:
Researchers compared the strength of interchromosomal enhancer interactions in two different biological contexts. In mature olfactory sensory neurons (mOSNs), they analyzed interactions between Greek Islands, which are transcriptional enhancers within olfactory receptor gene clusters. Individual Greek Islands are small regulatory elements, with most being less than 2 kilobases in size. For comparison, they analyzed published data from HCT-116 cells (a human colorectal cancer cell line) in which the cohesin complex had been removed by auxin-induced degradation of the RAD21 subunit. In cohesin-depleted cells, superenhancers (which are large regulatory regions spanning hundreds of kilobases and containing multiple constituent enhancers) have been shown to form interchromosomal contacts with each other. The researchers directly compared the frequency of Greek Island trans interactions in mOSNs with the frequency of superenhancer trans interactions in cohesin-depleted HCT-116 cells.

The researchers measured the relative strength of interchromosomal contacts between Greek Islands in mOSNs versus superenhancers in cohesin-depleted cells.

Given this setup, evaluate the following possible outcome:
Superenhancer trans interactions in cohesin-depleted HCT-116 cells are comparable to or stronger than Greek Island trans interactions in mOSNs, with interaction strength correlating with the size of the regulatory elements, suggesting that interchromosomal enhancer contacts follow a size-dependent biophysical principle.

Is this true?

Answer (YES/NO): NO